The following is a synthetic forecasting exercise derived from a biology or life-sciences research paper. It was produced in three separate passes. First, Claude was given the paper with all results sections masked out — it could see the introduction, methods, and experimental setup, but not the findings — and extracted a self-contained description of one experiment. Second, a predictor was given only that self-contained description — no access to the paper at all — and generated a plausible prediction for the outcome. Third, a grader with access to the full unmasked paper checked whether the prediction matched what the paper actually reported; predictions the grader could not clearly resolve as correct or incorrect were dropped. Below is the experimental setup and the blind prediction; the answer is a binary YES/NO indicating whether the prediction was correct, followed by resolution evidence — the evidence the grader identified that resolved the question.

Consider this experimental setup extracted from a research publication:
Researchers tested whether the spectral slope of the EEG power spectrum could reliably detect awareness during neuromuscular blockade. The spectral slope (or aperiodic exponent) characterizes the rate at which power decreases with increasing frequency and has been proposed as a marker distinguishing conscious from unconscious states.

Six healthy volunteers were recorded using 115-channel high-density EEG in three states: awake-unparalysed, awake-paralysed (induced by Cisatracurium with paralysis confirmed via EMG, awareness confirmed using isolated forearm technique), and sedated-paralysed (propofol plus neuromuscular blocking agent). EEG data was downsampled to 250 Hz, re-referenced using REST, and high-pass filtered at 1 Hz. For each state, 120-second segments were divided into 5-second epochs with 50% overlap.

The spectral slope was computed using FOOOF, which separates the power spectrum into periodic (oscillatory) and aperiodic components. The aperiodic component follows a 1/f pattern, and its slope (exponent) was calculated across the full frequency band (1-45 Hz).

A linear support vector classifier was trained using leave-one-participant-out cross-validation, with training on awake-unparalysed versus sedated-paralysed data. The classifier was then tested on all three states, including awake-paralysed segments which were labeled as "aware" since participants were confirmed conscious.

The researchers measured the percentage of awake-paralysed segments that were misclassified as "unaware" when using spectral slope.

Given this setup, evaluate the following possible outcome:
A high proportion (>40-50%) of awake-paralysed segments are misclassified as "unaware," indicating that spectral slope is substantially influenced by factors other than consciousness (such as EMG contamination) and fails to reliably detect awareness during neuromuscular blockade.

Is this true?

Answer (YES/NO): NO